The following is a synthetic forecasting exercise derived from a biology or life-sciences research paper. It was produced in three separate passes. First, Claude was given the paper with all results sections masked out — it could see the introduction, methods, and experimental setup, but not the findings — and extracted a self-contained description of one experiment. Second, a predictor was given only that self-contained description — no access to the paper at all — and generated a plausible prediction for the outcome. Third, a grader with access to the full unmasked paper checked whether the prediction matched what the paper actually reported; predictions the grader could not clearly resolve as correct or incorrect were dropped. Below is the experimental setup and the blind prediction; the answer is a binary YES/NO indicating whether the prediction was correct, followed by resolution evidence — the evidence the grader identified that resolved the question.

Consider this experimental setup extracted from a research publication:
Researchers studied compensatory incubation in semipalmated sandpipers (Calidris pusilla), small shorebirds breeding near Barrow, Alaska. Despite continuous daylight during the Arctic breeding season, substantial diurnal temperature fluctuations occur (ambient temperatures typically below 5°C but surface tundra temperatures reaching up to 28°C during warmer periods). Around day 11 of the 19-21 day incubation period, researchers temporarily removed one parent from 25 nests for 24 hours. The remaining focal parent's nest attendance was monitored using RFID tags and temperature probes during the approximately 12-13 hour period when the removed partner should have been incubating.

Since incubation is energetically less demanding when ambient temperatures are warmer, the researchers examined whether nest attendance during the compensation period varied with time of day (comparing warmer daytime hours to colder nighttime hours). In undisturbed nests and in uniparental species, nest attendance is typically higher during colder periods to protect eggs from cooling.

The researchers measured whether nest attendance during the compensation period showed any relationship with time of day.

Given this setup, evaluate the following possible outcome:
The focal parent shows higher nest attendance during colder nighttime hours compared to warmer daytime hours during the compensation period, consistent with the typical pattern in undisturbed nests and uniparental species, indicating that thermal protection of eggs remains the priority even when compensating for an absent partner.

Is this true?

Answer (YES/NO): NO